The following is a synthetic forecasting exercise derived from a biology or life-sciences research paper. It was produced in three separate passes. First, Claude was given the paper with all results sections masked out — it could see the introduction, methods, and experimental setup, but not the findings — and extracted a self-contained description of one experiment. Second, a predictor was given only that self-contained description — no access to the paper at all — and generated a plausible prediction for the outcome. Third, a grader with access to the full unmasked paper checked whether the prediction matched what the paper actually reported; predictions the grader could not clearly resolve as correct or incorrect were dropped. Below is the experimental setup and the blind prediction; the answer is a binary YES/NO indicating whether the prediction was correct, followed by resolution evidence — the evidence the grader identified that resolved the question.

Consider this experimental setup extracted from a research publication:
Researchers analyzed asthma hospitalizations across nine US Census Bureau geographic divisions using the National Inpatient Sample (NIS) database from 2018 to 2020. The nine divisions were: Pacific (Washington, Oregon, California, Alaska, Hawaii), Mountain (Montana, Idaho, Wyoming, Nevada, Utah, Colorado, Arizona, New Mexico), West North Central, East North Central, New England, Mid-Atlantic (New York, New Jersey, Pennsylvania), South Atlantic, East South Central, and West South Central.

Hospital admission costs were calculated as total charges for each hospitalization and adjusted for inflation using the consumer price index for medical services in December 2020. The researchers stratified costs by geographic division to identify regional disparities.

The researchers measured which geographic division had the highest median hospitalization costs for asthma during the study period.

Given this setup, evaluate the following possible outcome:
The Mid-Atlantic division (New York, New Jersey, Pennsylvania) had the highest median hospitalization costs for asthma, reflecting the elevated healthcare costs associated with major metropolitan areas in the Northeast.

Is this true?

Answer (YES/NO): NO